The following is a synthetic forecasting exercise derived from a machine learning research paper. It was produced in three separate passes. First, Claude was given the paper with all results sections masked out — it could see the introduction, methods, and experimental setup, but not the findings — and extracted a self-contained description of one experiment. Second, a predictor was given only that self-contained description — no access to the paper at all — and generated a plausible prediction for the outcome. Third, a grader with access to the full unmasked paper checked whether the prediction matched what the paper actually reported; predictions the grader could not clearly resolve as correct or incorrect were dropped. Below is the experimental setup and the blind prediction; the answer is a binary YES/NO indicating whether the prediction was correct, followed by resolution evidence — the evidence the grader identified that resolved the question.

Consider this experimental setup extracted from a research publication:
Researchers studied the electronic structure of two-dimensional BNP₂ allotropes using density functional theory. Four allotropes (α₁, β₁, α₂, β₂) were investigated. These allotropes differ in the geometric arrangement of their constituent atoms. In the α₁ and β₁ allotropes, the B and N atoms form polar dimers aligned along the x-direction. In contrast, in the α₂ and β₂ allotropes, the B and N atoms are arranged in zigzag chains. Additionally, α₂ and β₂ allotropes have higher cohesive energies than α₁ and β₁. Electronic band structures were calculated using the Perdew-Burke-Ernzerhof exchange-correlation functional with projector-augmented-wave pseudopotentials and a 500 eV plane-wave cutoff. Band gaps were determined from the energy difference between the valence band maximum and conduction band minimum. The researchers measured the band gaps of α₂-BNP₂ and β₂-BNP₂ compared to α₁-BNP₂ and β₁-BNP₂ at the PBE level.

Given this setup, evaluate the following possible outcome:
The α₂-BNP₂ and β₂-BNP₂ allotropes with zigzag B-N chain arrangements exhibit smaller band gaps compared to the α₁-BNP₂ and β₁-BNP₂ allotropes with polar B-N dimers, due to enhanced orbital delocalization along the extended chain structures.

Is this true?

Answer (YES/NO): NO